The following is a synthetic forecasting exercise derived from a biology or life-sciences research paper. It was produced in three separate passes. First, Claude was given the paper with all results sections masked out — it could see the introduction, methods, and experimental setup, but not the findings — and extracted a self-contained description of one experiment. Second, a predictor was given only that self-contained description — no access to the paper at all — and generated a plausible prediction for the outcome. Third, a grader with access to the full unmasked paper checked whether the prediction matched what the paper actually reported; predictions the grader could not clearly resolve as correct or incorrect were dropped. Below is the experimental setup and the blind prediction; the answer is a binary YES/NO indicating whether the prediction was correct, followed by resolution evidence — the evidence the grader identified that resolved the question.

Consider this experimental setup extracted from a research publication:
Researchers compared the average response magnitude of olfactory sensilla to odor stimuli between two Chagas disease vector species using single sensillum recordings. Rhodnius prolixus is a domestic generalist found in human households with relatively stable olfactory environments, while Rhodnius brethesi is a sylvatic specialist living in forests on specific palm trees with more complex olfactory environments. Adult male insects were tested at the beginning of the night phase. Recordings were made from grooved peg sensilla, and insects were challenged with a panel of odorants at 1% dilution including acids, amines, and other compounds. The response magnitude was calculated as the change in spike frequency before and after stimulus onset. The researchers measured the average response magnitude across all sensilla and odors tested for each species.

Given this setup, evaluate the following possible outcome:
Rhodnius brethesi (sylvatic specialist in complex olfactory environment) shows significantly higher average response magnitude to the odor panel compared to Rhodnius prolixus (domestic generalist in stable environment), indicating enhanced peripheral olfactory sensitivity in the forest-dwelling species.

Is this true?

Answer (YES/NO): YES